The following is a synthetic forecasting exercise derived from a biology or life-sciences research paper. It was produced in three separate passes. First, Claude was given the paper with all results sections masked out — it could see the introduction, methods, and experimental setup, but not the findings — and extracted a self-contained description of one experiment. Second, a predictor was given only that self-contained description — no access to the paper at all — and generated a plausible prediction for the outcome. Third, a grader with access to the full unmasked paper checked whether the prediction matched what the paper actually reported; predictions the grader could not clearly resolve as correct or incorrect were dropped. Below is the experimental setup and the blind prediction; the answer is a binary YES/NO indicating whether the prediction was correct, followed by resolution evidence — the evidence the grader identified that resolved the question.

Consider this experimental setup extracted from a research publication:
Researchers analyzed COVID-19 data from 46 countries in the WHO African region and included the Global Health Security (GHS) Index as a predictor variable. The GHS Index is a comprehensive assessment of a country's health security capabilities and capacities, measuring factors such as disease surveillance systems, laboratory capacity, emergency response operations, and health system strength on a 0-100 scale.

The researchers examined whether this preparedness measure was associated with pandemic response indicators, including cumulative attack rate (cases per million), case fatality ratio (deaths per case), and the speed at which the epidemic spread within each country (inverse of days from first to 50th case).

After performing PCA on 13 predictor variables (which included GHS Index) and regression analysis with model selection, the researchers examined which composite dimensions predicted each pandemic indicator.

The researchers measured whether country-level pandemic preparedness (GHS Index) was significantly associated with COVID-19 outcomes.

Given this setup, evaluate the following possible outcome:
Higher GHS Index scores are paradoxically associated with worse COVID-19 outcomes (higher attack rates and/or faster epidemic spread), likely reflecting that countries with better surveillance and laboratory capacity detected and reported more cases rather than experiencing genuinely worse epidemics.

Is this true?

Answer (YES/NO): NO